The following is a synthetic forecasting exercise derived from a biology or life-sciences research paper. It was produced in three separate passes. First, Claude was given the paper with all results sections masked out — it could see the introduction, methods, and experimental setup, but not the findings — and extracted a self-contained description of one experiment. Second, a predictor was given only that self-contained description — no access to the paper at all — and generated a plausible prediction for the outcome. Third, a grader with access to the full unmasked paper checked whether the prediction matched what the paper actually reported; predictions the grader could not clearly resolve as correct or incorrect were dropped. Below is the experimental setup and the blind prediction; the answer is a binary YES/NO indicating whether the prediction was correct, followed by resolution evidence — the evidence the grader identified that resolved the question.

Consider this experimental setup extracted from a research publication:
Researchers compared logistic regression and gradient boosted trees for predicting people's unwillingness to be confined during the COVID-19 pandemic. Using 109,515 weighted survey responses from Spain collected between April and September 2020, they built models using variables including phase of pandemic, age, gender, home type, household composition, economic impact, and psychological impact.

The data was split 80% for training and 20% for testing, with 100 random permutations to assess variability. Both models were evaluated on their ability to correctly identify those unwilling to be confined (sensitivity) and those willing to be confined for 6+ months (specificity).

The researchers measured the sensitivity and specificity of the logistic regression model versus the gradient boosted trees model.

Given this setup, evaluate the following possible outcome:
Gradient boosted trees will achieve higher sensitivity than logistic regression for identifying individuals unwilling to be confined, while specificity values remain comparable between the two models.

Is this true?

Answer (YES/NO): NO